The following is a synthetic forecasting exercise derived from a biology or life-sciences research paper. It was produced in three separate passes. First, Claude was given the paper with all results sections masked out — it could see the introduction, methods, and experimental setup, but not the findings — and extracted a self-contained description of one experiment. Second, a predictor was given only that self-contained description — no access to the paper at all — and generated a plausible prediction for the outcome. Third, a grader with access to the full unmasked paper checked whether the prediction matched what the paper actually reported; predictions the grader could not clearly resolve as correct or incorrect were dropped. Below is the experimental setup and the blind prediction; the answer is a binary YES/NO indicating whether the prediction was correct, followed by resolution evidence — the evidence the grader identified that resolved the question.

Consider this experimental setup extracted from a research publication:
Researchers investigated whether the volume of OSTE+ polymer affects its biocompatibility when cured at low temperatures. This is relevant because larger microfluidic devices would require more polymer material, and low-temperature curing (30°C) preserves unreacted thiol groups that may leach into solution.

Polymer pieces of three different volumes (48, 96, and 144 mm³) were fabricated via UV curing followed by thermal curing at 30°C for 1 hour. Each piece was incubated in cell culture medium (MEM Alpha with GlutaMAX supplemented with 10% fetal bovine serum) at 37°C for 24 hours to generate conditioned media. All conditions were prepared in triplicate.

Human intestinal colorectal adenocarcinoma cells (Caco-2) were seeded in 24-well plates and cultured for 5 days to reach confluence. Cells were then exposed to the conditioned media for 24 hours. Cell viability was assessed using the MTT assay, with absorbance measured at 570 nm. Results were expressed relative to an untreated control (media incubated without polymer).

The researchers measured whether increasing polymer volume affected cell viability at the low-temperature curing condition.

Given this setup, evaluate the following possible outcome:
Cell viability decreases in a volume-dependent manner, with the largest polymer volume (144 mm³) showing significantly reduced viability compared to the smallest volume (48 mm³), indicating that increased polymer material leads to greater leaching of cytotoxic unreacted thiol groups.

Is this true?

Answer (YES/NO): NO